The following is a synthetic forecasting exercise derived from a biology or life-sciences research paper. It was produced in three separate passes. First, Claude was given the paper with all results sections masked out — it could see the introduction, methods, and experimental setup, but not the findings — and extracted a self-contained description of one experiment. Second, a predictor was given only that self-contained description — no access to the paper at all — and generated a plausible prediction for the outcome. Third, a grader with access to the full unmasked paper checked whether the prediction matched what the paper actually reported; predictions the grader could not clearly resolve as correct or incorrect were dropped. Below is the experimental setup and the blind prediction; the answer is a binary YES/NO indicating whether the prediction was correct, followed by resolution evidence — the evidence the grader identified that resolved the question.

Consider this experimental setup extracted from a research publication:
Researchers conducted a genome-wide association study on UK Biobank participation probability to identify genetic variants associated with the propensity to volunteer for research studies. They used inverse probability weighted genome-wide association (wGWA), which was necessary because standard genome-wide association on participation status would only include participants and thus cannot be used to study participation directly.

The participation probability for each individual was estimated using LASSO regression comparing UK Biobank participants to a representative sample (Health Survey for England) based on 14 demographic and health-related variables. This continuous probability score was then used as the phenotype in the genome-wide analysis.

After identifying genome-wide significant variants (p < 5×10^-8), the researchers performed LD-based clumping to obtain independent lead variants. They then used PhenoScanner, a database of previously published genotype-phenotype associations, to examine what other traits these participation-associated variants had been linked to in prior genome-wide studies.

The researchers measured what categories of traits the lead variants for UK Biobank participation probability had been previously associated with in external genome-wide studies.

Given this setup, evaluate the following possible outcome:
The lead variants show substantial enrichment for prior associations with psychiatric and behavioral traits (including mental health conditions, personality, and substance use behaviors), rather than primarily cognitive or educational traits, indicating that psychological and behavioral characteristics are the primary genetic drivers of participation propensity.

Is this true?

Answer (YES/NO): NO